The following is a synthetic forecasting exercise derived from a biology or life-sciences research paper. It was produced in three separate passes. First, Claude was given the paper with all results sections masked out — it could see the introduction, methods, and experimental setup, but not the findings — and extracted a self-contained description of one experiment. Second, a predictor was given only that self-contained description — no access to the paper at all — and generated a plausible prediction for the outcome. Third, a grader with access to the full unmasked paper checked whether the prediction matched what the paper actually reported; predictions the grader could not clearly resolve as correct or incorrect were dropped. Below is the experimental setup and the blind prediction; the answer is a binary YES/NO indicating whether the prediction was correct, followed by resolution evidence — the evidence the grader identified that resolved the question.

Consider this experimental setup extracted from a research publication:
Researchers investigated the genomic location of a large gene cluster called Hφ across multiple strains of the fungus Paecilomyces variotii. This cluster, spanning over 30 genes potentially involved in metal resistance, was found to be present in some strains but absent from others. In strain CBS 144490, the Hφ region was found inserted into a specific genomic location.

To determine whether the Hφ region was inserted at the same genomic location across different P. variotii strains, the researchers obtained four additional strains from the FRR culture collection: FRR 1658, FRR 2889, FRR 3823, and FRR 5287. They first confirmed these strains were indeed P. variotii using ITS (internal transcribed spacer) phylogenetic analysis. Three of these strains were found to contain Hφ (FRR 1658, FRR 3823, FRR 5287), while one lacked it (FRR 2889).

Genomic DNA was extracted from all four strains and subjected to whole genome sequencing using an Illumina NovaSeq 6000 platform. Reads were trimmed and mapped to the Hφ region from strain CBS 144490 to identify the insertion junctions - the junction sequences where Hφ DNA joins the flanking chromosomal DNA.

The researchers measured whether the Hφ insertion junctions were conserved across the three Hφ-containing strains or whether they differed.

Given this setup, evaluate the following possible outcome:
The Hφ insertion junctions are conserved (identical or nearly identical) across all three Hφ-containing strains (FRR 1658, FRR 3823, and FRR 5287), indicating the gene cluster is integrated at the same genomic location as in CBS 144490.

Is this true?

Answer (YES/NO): NO